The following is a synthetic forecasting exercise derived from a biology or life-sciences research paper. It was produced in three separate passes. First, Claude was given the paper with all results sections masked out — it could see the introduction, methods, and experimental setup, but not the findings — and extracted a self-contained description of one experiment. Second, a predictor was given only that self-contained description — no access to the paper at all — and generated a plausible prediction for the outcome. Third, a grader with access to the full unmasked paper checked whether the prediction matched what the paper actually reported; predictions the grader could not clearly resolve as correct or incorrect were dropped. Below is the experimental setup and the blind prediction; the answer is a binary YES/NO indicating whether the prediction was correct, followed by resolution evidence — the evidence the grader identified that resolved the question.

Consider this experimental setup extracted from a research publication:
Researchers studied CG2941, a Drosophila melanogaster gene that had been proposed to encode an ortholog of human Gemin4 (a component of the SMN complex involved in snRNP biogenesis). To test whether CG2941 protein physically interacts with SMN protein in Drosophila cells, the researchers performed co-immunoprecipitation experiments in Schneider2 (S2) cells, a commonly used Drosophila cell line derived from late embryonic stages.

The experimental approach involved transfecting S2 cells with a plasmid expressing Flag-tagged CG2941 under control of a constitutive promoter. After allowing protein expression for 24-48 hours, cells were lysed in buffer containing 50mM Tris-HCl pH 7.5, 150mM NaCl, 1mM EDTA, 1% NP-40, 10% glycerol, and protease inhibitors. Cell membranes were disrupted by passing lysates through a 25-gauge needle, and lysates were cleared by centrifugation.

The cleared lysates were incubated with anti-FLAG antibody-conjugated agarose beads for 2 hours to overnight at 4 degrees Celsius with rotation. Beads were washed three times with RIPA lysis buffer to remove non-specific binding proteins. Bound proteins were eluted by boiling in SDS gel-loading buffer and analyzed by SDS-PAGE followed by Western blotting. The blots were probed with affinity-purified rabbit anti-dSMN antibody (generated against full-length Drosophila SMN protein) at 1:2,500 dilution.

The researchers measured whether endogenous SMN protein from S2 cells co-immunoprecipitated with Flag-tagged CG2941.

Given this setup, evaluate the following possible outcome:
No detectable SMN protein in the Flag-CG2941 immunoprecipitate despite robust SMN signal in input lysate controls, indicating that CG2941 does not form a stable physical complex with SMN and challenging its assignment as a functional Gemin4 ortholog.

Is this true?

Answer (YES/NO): NO